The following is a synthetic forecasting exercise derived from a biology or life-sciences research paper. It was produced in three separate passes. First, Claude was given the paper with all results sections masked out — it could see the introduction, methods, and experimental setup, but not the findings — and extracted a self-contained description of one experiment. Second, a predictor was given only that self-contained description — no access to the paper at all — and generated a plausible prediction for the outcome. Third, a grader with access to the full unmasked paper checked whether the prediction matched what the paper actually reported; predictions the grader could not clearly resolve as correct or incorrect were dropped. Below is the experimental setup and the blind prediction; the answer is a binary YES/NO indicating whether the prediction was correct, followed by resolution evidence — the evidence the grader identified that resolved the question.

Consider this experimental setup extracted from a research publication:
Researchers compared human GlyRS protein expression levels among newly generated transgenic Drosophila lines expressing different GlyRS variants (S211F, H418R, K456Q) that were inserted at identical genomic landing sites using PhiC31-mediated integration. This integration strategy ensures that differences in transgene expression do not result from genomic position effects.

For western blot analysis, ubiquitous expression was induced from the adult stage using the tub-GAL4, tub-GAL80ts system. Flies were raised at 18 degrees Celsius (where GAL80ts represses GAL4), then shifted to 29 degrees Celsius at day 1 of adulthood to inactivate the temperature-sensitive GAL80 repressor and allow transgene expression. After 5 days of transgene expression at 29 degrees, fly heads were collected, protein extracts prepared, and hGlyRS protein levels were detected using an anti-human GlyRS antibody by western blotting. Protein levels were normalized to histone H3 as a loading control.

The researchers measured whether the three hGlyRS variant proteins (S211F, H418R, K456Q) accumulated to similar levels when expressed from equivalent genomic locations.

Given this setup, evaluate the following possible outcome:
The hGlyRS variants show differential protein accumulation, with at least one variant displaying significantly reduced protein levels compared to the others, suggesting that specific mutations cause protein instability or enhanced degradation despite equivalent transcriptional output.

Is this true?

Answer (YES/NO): NO